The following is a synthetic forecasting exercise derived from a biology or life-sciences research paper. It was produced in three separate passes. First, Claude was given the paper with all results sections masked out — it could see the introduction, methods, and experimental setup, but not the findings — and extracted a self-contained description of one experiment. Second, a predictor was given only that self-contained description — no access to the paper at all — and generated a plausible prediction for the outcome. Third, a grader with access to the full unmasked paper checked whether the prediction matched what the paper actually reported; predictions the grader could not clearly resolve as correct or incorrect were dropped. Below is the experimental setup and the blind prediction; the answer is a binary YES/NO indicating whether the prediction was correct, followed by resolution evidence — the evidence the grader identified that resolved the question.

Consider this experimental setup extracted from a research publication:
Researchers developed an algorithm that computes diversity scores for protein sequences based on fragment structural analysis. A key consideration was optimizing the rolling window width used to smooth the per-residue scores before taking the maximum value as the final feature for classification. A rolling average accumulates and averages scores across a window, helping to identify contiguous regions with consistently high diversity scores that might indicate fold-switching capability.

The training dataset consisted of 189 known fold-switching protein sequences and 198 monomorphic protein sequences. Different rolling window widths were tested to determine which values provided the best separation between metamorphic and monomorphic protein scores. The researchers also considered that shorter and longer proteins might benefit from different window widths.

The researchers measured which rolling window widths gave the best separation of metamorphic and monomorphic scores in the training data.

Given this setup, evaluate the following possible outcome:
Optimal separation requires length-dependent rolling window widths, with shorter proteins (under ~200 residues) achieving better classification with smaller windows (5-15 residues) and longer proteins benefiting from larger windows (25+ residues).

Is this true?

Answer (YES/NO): NO